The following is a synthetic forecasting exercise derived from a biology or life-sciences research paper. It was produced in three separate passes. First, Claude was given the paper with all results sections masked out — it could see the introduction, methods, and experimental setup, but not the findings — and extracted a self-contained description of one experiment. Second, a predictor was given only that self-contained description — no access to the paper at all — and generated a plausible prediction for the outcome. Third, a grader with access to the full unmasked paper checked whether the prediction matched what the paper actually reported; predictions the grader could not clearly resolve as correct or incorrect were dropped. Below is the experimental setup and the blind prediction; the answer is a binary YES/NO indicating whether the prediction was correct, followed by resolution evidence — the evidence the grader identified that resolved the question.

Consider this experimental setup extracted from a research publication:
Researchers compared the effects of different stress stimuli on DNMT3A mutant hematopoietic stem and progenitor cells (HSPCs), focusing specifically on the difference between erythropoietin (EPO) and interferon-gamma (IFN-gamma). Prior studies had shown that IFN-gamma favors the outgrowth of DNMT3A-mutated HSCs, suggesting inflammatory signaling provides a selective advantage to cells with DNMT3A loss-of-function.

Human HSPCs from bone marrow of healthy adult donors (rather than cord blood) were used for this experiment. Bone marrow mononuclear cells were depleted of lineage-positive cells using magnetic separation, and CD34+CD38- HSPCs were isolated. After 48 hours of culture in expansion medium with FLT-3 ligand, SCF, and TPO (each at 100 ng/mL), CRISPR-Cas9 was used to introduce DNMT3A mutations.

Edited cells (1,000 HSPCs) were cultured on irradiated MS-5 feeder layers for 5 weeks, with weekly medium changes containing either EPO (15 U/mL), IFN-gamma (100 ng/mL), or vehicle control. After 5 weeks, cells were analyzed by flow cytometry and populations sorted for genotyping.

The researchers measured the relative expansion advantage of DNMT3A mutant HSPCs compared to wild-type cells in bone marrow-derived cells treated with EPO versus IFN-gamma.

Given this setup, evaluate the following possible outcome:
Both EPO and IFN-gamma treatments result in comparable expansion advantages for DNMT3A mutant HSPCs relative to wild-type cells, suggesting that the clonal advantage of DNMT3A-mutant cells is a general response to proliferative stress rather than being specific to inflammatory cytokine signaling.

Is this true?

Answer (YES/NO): NO